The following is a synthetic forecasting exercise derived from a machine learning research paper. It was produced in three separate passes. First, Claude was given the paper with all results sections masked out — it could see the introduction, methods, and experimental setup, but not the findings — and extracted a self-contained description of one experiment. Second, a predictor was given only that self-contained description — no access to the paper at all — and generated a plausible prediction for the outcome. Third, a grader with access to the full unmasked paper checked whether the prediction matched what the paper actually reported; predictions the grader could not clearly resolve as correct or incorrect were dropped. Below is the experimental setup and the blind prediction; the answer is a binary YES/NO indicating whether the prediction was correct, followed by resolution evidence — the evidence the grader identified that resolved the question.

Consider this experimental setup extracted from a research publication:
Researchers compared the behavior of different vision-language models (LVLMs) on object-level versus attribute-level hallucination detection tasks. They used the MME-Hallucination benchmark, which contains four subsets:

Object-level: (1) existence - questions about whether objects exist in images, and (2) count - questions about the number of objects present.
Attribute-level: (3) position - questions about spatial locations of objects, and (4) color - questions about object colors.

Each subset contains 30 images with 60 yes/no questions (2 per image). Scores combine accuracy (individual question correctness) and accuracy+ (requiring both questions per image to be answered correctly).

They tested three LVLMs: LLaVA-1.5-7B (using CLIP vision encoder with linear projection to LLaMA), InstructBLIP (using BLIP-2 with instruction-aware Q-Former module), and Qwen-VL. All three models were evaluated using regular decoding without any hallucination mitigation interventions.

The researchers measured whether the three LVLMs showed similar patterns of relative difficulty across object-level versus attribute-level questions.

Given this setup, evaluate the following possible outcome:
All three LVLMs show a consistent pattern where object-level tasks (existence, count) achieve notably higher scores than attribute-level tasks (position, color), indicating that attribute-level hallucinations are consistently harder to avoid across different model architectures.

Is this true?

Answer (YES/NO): NO